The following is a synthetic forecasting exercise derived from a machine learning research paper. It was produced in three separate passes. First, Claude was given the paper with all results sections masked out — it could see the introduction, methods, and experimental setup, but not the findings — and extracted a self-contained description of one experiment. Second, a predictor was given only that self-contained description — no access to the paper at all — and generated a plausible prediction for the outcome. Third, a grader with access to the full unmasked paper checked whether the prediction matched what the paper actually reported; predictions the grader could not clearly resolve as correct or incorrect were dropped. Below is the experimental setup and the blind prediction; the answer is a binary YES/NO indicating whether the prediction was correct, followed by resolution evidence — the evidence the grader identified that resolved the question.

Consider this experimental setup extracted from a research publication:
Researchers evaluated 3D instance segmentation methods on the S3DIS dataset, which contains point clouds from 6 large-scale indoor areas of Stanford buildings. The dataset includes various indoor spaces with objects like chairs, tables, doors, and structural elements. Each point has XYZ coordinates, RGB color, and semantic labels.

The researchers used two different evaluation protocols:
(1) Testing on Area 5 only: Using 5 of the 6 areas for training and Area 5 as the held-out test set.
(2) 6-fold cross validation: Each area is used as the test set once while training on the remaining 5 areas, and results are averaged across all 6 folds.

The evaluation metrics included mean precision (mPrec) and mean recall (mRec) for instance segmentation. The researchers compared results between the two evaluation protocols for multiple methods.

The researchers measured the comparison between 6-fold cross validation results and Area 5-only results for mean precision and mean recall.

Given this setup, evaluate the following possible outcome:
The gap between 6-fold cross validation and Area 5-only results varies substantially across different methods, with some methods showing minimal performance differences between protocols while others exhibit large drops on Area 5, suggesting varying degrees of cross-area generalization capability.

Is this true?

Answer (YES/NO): YES